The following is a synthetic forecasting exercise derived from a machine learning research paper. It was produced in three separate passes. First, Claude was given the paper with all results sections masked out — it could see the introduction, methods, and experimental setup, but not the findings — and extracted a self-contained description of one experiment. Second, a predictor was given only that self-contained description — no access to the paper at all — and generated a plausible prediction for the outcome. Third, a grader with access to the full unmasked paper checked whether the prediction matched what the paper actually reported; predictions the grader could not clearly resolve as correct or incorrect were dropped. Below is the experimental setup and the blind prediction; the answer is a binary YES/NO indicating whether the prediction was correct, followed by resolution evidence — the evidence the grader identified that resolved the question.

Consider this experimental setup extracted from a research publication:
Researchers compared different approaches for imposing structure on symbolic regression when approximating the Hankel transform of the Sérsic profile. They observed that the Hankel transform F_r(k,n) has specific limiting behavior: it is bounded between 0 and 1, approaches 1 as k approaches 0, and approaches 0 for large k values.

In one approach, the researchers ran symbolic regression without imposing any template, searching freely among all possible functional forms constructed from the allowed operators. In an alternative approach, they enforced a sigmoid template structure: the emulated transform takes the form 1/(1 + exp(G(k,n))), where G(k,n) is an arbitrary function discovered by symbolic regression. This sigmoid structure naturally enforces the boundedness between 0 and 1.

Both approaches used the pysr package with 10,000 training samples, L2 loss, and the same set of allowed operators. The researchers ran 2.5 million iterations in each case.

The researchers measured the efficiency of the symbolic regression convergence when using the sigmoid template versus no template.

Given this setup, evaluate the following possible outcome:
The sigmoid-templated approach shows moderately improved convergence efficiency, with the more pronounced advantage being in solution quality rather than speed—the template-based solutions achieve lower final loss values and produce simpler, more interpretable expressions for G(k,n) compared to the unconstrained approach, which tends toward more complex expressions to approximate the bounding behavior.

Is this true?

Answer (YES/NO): NO